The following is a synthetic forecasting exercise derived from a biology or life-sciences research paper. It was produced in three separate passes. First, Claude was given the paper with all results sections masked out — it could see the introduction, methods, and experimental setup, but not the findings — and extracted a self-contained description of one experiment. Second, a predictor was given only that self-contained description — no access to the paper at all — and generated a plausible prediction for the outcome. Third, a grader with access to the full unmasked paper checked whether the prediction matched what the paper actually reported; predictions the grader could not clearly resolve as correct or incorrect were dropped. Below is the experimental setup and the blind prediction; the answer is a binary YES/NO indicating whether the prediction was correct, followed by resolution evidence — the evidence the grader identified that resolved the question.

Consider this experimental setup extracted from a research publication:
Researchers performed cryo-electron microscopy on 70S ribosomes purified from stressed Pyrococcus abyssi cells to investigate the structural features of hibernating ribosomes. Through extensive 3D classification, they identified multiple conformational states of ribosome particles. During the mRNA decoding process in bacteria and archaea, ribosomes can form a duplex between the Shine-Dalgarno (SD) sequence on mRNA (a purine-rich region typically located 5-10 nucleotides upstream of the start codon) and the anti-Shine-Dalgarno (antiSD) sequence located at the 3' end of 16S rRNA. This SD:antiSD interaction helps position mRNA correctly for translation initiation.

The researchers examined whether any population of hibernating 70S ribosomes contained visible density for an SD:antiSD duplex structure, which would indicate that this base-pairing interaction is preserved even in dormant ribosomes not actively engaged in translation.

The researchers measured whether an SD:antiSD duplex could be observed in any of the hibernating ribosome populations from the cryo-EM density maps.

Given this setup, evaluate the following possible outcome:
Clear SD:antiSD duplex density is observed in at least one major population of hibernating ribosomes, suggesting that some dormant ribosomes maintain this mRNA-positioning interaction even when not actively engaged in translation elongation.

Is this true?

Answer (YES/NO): NO